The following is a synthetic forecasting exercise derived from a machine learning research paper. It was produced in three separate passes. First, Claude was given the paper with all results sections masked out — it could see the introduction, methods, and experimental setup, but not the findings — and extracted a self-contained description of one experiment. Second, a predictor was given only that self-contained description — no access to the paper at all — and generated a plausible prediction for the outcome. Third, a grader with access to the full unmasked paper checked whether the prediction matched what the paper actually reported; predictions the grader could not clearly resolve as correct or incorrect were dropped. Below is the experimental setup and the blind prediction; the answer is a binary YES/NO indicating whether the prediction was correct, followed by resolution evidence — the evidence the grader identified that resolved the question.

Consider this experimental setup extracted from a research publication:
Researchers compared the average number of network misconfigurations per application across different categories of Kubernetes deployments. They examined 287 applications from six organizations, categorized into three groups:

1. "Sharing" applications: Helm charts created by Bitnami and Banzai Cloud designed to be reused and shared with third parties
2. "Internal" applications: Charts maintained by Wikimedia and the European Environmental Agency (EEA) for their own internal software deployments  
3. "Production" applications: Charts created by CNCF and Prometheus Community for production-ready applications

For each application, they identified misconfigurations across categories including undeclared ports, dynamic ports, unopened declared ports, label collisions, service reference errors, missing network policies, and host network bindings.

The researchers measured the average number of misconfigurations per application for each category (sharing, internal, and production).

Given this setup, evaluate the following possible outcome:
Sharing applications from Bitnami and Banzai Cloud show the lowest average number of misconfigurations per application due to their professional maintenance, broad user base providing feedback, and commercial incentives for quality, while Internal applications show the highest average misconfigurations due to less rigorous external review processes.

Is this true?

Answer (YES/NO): NO